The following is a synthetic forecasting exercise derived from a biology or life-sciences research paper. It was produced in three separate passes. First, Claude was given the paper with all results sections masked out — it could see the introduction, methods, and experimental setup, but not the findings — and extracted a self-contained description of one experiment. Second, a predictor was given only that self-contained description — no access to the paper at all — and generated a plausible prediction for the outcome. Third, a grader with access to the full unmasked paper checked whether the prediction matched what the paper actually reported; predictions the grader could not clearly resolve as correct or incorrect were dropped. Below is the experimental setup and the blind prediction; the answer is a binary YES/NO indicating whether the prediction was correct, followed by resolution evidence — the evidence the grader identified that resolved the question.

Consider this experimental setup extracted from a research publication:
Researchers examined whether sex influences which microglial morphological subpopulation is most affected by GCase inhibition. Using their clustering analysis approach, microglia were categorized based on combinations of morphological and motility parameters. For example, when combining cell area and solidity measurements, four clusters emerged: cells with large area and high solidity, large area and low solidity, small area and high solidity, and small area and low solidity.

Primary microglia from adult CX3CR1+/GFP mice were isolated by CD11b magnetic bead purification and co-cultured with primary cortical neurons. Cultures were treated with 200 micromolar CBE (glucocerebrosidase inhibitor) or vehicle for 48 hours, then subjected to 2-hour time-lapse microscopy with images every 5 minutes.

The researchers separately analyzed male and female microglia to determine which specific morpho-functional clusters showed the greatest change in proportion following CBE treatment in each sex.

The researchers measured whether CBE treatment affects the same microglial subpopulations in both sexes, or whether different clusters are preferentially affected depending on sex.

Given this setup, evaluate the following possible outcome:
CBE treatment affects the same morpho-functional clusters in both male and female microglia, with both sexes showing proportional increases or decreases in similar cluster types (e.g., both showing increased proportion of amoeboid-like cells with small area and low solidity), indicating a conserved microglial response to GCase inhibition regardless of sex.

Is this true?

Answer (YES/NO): NO